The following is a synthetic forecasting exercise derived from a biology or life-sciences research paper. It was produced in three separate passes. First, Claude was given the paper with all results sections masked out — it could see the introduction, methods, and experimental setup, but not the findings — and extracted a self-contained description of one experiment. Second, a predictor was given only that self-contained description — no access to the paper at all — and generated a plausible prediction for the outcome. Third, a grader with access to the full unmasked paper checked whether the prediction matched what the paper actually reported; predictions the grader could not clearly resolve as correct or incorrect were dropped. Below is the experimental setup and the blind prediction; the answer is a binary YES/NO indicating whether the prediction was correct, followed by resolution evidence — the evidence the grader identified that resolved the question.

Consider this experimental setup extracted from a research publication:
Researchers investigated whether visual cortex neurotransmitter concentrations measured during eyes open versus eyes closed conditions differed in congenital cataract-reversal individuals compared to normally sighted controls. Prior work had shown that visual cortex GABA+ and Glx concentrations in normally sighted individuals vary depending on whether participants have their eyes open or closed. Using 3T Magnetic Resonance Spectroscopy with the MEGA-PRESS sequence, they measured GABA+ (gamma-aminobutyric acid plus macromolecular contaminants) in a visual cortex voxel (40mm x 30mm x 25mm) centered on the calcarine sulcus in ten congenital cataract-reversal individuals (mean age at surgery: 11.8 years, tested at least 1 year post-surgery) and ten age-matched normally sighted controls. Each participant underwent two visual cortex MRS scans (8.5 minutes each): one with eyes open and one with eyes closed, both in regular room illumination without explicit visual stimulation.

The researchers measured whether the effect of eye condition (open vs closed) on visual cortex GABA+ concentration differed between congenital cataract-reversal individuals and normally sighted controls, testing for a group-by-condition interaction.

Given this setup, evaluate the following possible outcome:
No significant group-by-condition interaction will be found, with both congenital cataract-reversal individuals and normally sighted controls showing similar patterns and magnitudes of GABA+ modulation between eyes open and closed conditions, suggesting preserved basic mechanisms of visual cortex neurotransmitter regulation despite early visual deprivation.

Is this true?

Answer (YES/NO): YES